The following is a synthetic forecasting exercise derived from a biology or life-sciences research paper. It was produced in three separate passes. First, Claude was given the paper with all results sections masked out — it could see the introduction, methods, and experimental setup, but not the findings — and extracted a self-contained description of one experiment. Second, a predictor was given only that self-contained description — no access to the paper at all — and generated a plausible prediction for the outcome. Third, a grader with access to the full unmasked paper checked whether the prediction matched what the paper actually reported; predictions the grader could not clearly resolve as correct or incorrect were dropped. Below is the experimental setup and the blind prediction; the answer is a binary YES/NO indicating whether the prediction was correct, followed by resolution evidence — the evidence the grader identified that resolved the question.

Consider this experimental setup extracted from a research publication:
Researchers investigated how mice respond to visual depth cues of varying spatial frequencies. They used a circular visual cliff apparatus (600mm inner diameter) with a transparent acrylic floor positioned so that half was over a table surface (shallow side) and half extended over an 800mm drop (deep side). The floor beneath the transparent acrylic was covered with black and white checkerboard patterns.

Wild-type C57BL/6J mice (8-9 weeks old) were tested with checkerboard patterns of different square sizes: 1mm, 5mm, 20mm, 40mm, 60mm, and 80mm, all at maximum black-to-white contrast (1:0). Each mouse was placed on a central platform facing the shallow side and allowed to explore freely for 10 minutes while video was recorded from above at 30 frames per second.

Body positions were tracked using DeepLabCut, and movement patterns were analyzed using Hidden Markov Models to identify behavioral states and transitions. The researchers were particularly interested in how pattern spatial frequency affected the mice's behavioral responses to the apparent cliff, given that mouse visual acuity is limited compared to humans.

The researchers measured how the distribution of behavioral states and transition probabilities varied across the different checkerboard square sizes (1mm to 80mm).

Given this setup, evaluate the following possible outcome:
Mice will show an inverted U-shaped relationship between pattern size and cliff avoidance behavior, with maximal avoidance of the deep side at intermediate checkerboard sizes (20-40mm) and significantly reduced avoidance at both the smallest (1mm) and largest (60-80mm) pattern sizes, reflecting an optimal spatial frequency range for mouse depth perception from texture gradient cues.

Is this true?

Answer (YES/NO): NO